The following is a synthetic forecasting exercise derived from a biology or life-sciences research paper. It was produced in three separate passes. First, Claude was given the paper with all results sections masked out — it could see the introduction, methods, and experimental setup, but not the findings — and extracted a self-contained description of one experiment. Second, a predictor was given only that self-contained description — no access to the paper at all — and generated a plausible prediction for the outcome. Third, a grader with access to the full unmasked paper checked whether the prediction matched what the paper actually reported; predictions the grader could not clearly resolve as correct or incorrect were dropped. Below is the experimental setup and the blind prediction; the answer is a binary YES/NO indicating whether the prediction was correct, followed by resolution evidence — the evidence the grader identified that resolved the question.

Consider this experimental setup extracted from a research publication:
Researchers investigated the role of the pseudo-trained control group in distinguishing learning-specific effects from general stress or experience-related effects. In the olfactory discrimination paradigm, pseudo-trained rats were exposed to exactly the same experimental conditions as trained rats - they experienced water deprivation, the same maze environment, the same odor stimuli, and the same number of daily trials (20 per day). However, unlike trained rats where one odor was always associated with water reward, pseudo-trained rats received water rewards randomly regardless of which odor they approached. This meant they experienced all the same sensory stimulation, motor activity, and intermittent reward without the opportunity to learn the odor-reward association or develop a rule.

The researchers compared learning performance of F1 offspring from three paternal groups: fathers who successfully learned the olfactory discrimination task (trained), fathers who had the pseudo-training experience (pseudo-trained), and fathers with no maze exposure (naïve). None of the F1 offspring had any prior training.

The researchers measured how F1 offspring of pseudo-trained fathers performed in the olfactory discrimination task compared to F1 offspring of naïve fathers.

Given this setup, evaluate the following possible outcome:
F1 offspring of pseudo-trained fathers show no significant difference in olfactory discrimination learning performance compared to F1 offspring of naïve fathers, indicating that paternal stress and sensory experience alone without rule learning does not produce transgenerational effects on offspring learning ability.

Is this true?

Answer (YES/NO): YES